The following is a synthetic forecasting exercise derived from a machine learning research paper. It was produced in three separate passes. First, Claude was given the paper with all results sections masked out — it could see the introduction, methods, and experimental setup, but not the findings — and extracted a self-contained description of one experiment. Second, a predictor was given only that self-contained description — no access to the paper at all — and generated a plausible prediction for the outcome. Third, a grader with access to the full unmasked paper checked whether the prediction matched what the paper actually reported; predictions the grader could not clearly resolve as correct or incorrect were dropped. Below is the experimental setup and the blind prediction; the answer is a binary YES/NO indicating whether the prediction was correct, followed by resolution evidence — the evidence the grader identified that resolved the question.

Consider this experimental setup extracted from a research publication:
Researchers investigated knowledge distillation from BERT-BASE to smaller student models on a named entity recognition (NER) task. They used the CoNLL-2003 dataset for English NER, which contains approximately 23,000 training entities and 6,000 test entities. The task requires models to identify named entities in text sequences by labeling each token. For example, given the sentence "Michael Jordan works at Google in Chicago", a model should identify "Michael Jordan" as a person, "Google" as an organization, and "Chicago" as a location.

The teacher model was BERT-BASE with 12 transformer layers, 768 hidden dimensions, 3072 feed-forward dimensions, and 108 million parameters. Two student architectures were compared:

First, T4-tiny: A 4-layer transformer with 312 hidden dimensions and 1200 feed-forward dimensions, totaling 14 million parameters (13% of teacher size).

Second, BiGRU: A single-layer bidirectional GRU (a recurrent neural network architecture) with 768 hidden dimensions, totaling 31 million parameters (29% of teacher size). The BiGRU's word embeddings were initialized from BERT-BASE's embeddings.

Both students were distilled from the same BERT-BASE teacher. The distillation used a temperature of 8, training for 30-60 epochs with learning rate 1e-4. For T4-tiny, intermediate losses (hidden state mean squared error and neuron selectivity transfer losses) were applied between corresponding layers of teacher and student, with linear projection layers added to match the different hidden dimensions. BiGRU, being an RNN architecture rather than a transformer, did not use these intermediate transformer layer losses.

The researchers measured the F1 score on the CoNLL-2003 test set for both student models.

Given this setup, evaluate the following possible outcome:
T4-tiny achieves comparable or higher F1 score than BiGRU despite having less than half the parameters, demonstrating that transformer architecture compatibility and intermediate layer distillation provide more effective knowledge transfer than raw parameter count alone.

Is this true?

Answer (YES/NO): NO